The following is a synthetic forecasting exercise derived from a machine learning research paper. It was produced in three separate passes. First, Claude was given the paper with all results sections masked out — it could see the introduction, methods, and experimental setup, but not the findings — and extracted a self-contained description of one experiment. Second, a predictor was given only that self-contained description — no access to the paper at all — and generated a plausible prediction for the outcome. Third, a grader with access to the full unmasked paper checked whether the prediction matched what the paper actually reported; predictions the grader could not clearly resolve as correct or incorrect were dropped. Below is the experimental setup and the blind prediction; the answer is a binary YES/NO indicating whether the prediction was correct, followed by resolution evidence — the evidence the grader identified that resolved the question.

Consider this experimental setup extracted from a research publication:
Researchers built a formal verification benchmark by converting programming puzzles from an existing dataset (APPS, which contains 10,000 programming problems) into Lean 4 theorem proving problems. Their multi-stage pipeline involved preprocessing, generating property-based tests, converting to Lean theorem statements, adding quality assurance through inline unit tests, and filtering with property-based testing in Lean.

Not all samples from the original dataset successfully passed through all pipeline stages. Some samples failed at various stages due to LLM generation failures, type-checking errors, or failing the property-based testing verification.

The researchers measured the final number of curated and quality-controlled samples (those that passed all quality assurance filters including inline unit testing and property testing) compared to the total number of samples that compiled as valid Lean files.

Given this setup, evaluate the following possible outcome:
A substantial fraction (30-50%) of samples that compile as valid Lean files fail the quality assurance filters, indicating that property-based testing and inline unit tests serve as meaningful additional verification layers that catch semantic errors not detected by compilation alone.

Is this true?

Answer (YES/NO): NO